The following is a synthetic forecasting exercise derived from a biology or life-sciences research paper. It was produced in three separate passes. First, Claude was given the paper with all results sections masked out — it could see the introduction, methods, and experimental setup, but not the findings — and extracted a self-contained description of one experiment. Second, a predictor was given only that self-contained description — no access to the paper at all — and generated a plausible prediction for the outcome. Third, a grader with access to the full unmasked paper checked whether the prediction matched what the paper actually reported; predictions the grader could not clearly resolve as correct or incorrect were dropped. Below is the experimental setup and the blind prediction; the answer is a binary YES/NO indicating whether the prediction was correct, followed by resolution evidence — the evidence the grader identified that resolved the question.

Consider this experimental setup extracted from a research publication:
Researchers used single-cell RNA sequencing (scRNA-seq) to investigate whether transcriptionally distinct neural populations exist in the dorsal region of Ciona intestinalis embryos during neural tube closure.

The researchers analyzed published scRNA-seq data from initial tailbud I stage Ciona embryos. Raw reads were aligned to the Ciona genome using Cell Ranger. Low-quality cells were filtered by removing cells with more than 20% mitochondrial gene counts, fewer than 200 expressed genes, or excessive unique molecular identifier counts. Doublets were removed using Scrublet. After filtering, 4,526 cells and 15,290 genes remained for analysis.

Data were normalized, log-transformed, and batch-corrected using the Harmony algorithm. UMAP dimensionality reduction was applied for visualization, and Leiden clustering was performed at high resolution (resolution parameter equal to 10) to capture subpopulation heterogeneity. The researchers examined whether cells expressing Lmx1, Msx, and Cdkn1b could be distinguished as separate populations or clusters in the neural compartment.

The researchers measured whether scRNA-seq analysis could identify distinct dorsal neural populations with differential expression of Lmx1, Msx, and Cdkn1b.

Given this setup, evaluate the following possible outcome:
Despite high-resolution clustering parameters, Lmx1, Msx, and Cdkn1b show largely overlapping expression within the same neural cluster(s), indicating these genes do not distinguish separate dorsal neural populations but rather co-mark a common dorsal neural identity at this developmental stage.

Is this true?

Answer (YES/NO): NO